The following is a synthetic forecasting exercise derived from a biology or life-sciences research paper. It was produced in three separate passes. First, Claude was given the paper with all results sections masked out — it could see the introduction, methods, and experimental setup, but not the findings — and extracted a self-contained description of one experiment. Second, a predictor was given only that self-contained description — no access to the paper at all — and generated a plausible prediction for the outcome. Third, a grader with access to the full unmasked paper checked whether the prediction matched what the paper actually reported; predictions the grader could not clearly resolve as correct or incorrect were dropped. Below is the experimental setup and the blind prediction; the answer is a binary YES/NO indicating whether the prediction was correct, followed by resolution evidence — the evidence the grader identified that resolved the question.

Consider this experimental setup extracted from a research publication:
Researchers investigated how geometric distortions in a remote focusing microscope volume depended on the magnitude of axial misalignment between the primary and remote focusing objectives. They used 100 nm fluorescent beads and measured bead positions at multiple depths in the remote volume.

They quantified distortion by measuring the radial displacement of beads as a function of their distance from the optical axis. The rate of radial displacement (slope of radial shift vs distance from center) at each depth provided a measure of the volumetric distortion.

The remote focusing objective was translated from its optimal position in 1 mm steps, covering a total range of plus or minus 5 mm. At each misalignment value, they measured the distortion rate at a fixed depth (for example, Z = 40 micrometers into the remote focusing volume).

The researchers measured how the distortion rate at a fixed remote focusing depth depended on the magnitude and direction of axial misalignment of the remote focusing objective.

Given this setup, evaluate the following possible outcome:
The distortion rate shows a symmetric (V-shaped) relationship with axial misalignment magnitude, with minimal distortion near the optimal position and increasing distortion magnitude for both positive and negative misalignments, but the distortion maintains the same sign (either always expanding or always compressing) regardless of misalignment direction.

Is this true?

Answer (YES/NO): NO